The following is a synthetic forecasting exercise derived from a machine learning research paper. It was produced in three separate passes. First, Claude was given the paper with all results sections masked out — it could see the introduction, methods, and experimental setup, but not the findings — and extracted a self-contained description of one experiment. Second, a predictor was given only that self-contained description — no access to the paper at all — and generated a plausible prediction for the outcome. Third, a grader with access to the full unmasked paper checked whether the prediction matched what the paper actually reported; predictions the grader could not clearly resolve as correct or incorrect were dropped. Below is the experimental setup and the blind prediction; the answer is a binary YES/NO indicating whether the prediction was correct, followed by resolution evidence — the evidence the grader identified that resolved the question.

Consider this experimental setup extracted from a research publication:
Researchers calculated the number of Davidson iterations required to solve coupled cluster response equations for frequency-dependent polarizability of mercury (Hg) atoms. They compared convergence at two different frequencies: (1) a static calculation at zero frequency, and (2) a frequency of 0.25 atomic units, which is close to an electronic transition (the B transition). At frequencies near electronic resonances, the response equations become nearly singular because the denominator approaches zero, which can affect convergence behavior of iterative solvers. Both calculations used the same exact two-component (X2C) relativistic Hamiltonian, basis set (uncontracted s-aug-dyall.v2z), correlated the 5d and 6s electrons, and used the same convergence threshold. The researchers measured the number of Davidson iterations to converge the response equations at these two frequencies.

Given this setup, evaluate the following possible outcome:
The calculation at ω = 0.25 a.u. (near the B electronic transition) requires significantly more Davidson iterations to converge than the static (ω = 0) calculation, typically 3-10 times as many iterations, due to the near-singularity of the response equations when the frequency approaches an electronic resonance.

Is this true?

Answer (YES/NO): YES